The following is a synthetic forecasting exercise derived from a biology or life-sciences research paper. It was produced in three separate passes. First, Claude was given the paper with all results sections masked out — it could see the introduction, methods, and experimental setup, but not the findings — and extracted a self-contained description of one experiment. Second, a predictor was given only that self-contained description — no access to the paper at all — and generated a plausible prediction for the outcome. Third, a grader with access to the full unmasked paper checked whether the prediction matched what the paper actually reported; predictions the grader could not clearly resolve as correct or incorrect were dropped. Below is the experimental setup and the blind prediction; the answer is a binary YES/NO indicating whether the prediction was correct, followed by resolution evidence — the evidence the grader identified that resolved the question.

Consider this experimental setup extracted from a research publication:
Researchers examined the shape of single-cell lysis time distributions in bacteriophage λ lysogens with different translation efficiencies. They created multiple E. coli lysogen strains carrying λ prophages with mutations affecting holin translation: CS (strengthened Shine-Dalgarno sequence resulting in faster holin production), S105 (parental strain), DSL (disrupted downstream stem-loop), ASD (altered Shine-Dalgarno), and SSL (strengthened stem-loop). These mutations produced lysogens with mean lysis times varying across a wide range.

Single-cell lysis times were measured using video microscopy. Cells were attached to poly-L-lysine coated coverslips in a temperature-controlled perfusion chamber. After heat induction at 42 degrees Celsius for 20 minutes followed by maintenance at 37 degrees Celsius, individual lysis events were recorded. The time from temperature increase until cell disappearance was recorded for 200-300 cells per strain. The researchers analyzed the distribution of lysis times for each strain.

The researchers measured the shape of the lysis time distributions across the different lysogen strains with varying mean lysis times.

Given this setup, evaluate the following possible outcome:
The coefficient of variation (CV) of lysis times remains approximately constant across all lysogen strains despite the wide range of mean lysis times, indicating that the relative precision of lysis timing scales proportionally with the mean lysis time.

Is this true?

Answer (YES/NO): NO